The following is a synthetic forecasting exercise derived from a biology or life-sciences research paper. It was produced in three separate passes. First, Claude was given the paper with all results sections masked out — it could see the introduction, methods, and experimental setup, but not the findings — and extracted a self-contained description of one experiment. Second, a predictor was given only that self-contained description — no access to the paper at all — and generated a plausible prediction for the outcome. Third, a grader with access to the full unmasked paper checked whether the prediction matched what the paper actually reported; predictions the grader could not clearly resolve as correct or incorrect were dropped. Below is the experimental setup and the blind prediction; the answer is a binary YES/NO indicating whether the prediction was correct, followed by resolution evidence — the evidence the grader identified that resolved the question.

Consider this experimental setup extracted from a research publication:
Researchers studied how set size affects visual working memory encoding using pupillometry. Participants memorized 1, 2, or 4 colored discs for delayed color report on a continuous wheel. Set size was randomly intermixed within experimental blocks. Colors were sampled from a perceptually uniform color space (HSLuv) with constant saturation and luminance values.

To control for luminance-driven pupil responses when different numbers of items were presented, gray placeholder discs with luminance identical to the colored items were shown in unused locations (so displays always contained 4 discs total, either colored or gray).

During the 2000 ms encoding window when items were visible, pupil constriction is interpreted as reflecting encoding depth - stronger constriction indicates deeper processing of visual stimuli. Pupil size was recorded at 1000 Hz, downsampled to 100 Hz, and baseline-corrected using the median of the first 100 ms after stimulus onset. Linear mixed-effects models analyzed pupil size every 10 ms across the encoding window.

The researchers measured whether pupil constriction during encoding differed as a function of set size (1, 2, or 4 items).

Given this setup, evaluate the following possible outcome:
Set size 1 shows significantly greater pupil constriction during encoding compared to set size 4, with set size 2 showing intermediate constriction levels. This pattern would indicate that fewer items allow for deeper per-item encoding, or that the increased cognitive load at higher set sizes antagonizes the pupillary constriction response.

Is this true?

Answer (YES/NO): NO